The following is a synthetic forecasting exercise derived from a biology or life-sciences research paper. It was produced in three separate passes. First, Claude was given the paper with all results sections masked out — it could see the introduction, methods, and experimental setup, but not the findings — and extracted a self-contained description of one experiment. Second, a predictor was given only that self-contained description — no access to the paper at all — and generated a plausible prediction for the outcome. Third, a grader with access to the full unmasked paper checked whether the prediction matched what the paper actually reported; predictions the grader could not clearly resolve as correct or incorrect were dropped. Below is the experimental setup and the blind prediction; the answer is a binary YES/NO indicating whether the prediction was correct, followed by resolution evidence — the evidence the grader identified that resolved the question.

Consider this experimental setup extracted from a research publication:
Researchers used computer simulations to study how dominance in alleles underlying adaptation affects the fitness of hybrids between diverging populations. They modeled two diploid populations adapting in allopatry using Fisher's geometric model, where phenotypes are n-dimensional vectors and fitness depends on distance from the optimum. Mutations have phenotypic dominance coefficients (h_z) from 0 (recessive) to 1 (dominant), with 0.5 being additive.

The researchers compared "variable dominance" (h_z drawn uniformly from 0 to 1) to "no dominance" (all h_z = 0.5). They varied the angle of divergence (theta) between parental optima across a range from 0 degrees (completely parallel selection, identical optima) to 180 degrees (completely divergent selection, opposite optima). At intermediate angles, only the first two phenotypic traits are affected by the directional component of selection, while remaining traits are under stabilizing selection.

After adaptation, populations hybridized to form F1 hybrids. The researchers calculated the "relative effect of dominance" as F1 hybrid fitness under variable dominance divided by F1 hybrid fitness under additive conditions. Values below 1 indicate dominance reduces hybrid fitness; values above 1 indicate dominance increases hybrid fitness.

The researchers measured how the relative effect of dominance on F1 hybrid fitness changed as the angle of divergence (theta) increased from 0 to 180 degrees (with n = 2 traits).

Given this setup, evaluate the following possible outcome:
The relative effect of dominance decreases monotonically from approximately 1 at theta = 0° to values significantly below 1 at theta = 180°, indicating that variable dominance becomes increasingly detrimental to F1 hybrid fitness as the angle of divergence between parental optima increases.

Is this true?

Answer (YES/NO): NO